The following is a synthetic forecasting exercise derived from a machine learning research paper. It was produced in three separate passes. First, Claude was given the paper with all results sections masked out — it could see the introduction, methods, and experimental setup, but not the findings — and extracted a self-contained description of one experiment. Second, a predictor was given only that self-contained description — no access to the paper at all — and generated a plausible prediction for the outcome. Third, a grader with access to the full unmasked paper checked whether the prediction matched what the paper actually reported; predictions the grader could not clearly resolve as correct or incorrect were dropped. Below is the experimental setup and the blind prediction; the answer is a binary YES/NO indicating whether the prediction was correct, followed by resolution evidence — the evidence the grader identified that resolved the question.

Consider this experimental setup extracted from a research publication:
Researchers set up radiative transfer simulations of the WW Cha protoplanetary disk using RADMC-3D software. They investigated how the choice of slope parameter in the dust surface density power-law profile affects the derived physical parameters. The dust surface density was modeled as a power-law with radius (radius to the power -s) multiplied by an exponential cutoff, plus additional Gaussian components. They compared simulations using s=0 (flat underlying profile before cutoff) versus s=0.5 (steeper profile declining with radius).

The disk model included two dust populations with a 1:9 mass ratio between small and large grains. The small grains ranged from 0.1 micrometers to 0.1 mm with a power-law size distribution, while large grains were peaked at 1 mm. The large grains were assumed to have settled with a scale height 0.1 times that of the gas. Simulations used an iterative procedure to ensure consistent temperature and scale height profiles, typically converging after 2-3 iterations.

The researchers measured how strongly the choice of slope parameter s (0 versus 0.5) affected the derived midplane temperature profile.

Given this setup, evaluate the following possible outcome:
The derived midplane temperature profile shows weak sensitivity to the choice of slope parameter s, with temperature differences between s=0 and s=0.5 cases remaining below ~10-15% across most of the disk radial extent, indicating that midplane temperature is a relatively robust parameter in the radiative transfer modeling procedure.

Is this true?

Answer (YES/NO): YES